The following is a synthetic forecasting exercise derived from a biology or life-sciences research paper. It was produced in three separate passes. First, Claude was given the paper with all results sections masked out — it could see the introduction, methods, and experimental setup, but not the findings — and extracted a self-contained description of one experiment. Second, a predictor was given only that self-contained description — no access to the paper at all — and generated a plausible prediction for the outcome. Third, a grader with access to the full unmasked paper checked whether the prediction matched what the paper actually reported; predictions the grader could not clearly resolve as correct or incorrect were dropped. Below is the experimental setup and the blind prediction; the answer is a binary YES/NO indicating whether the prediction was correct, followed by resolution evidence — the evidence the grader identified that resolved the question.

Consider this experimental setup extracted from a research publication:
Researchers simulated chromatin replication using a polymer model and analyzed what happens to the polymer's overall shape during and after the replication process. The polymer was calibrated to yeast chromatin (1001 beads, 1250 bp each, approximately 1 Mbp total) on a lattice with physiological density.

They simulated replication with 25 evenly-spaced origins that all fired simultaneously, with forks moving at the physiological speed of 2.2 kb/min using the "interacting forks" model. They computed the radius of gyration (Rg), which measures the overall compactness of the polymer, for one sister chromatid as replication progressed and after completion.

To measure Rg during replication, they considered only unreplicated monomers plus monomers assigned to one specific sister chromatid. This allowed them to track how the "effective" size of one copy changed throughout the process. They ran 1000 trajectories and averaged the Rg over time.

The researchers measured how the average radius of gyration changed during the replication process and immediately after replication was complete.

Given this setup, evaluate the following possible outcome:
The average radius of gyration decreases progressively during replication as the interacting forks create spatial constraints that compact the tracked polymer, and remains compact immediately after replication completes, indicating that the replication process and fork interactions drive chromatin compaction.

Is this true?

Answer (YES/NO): YES